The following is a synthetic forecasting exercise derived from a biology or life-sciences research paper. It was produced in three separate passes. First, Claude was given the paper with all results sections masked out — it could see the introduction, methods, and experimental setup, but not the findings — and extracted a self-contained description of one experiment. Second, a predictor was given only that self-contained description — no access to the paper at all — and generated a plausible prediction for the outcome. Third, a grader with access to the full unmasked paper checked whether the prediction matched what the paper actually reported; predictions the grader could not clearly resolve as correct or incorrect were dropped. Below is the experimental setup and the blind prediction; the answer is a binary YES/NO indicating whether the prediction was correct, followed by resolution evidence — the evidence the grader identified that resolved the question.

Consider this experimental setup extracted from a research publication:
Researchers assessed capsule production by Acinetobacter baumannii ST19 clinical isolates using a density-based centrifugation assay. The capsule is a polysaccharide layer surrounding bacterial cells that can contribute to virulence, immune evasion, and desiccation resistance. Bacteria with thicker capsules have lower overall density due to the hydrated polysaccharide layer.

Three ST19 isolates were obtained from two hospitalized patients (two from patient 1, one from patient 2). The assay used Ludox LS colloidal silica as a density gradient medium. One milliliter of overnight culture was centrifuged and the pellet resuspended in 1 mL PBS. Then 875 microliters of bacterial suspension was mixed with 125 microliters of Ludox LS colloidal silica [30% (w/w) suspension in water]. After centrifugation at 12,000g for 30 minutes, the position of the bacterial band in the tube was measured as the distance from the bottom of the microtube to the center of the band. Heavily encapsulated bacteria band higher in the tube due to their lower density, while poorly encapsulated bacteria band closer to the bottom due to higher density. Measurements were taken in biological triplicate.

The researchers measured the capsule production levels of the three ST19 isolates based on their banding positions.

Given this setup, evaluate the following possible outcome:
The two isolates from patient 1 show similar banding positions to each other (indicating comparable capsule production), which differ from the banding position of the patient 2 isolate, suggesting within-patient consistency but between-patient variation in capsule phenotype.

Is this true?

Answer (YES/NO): NO